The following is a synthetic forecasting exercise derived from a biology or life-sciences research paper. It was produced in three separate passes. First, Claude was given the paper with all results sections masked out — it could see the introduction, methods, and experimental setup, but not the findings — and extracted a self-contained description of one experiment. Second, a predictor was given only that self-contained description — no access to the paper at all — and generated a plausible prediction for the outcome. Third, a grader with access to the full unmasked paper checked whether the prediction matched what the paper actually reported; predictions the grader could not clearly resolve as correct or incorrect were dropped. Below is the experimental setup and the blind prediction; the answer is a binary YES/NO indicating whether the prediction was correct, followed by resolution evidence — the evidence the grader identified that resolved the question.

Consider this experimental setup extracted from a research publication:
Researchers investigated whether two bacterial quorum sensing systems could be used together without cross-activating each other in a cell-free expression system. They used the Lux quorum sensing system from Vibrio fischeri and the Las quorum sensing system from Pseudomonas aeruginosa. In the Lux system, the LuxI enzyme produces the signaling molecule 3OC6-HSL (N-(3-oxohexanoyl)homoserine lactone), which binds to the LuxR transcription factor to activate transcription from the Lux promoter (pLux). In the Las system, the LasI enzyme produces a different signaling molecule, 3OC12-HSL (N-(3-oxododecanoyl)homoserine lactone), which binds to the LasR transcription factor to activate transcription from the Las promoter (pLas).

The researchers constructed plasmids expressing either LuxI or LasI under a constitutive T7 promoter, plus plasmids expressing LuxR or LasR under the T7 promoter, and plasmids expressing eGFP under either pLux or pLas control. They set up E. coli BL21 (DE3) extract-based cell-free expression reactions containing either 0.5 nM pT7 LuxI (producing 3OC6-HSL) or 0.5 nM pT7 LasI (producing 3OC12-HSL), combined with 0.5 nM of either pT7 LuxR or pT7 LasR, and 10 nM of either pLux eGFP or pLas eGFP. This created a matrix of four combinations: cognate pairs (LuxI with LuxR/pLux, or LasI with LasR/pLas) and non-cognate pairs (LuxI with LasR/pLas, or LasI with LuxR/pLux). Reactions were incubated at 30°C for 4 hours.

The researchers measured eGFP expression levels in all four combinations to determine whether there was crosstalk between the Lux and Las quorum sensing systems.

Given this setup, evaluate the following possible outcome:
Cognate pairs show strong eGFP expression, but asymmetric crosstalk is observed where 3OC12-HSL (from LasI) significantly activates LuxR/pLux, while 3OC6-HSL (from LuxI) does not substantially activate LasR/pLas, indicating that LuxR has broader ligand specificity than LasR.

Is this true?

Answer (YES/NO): YES